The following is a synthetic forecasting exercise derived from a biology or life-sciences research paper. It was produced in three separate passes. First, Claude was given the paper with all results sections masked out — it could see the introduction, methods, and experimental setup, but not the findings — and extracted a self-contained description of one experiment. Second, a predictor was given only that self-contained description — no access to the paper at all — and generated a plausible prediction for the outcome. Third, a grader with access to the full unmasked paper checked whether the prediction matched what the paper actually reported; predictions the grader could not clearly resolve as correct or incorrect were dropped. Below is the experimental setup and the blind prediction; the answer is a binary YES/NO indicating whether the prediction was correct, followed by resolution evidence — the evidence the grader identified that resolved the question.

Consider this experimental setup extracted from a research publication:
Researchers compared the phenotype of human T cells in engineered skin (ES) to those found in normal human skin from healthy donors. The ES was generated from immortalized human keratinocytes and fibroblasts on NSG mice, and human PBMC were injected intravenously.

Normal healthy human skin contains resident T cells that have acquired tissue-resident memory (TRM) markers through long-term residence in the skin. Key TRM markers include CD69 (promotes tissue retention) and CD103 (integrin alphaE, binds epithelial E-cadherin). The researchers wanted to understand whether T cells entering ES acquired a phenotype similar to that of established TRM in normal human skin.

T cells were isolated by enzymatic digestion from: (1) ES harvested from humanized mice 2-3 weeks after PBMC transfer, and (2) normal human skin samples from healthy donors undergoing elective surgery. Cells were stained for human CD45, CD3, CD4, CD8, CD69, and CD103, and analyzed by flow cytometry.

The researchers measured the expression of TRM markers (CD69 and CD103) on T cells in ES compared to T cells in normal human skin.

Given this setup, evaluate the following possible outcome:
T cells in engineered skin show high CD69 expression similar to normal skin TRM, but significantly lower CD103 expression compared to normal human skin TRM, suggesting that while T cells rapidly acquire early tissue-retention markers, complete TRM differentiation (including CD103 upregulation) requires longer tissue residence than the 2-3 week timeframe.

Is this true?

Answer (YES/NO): YES